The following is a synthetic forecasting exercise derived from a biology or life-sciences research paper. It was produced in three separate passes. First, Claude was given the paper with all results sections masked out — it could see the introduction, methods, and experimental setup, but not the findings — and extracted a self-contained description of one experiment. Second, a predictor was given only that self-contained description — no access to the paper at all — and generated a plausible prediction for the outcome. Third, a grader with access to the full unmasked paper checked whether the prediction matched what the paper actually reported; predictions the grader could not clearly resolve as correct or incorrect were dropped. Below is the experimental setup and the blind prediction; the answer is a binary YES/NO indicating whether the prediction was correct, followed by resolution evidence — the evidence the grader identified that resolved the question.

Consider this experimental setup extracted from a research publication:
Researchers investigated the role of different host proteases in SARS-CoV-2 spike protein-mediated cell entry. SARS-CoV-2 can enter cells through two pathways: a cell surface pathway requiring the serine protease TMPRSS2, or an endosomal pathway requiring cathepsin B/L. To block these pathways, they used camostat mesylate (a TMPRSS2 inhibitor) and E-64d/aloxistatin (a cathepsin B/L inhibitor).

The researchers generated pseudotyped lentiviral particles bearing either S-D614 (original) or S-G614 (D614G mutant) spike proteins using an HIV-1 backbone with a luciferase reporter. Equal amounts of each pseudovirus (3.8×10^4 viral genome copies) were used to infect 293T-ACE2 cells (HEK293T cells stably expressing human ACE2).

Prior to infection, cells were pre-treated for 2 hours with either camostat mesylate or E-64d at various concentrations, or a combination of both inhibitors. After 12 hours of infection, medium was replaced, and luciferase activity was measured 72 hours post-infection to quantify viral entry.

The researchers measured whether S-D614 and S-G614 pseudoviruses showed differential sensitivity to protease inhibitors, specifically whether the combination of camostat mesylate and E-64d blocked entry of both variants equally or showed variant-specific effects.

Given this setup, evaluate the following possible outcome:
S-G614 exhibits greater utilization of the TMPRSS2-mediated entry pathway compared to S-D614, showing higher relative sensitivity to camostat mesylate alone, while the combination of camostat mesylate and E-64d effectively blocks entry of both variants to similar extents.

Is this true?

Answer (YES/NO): NO